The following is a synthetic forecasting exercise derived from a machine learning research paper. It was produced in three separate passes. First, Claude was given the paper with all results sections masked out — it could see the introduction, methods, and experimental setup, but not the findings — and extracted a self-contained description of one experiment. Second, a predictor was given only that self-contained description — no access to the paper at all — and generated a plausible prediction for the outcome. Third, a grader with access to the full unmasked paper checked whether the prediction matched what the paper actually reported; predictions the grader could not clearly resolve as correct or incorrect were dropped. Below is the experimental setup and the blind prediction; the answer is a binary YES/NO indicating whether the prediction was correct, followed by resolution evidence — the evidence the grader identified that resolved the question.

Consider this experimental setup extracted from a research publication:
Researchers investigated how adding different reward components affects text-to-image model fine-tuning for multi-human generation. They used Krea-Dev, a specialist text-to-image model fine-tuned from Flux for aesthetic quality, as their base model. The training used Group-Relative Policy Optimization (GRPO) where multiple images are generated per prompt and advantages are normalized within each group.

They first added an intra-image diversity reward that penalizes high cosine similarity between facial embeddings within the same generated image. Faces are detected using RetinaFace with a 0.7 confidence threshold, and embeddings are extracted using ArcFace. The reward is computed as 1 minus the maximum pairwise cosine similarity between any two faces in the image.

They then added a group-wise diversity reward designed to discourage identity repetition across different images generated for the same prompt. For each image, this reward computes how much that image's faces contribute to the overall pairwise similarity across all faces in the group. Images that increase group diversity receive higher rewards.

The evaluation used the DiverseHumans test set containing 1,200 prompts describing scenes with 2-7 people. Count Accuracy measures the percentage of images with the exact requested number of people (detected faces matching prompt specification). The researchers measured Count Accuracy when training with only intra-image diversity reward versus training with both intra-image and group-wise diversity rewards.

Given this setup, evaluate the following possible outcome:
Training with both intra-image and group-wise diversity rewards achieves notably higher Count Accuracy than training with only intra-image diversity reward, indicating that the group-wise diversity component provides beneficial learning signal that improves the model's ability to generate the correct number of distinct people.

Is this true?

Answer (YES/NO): NO